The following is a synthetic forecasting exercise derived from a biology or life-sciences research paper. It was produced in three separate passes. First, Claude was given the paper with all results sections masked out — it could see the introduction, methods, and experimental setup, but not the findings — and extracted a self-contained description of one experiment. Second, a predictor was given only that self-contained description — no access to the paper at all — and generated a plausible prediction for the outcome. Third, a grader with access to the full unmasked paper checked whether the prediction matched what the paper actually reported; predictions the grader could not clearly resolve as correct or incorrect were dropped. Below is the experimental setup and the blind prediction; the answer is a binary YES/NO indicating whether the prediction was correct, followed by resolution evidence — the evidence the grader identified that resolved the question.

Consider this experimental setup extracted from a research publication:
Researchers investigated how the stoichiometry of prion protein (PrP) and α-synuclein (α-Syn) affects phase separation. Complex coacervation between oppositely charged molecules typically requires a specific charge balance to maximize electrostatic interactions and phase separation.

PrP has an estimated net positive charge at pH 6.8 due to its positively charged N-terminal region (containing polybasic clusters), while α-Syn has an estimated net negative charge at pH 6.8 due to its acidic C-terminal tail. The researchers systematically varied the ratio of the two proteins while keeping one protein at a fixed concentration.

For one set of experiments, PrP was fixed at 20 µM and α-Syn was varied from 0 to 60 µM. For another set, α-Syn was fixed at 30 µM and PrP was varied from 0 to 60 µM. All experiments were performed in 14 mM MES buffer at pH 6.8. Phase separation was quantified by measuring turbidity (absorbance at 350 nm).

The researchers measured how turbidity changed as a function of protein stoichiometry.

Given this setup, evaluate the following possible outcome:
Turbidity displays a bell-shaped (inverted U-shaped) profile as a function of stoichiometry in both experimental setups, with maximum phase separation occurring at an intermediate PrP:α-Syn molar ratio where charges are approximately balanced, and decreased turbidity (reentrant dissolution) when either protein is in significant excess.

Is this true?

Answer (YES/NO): YES